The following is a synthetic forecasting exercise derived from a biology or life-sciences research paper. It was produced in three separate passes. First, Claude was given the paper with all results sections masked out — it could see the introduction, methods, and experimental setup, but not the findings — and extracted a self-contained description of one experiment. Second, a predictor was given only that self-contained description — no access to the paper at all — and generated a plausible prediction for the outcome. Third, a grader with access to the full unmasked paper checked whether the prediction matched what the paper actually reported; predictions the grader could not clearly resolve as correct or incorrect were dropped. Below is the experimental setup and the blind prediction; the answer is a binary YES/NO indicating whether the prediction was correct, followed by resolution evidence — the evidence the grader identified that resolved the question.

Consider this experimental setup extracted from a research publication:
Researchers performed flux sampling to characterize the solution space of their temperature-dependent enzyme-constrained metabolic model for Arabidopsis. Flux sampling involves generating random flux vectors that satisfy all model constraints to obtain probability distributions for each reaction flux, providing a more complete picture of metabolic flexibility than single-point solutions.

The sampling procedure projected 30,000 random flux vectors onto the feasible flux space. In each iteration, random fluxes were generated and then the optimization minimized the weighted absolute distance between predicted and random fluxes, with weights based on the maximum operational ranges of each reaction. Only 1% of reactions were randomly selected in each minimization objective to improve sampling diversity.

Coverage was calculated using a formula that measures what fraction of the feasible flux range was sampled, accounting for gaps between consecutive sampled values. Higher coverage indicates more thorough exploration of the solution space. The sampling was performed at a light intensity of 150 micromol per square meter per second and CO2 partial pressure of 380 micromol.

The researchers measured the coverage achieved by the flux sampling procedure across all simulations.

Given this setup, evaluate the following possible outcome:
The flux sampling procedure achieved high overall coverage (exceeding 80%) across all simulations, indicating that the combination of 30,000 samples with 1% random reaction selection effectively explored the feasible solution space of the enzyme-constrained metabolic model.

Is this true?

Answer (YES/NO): YES